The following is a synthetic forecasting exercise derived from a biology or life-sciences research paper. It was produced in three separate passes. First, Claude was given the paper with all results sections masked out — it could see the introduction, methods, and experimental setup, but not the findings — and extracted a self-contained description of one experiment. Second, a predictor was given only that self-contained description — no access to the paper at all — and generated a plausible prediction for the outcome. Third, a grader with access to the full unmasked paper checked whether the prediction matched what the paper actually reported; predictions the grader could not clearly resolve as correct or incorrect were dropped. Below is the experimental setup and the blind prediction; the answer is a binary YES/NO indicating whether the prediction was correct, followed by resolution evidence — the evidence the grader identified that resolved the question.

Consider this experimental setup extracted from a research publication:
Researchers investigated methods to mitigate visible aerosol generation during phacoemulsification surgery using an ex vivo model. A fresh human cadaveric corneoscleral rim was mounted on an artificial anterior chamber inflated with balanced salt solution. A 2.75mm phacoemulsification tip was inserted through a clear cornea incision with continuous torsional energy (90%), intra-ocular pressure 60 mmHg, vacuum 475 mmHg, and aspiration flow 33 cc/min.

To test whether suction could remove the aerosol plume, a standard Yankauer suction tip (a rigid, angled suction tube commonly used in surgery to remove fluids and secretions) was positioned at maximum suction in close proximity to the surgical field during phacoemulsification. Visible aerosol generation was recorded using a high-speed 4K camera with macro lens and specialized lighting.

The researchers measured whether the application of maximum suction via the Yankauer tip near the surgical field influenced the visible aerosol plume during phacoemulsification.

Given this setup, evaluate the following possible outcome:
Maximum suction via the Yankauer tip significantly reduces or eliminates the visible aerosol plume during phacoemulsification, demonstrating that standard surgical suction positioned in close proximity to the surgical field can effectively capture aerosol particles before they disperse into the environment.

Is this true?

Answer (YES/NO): NO